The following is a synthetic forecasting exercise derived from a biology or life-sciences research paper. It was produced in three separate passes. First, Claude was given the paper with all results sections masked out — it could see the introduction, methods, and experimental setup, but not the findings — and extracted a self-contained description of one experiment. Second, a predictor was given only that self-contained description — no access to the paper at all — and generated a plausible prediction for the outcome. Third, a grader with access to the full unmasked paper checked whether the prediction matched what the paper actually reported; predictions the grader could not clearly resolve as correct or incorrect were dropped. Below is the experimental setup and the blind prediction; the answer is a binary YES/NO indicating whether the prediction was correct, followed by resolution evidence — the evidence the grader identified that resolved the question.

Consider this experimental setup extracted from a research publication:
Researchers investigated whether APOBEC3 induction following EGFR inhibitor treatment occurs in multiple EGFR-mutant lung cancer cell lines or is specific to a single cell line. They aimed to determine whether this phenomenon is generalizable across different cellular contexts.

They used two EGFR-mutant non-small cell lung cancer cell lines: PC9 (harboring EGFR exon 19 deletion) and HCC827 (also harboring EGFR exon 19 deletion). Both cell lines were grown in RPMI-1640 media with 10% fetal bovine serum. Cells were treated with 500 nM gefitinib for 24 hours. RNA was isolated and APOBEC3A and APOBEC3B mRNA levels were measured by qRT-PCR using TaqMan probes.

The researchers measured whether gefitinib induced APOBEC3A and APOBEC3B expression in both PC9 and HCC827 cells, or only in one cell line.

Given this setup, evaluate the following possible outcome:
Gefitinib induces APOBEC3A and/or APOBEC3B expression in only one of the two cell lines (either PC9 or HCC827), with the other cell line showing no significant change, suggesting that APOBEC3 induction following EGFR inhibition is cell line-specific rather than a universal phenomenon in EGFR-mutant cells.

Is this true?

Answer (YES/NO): NO